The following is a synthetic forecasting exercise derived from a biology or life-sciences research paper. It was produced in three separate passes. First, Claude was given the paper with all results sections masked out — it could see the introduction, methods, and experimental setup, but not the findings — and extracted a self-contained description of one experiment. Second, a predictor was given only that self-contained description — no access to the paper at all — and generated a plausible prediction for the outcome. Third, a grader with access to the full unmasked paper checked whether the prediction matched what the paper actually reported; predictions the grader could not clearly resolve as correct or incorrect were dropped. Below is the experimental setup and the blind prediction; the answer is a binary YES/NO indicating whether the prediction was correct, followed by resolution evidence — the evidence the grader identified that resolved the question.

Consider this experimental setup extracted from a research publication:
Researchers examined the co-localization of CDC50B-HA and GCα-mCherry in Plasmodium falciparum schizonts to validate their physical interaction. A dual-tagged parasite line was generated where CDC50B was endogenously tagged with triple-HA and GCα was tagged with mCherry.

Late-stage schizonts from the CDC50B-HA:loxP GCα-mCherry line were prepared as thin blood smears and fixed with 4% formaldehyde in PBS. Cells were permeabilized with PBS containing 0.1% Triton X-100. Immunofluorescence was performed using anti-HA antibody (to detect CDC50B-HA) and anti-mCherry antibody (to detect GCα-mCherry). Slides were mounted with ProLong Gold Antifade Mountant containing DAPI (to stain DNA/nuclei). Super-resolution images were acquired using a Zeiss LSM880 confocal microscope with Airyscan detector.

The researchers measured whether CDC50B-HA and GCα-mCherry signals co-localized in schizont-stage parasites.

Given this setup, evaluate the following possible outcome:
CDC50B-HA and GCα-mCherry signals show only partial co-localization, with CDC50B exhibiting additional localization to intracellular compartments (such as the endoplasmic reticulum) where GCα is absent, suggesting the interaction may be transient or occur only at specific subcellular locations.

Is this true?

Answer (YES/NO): NO